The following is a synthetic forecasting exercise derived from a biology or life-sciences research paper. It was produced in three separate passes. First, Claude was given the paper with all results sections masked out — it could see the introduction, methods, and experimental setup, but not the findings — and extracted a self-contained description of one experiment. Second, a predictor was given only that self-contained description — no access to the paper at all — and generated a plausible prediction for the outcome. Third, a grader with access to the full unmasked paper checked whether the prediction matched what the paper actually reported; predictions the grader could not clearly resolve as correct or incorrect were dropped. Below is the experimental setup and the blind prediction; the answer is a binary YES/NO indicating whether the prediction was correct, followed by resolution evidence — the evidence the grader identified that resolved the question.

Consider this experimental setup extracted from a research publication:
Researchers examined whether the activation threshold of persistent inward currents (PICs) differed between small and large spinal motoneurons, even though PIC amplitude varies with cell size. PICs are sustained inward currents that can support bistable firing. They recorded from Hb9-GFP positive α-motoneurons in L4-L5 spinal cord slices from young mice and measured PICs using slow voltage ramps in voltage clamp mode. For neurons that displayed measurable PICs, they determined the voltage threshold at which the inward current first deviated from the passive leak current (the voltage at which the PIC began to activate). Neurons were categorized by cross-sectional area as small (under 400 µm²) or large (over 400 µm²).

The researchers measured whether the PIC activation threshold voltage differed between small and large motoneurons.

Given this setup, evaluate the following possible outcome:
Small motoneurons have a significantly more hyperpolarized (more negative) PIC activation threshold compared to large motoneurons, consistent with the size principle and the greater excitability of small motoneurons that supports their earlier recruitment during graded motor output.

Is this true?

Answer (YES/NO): NO